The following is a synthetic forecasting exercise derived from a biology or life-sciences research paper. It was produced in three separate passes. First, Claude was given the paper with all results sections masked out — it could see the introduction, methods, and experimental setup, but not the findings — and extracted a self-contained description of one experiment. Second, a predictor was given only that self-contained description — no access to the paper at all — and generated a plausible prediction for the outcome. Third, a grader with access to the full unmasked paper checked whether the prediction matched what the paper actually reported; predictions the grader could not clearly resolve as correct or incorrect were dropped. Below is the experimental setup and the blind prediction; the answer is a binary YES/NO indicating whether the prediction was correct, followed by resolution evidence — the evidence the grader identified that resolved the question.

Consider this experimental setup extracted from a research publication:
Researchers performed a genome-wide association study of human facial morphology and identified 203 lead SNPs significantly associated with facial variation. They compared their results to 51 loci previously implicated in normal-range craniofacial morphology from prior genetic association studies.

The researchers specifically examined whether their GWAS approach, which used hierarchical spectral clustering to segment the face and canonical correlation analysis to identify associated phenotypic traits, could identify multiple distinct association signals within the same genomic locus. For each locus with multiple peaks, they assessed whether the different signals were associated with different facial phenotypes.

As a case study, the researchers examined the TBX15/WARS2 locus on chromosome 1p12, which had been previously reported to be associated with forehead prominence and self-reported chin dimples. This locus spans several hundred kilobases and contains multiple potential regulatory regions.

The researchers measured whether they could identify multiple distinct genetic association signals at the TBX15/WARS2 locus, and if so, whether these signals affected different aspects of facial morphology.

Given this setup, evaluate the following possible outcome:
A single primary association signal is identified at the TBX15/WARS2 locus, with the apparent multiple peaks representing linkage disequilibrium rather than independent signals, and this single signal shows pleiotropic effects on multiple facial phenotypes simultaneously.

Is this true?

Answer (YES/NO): NO